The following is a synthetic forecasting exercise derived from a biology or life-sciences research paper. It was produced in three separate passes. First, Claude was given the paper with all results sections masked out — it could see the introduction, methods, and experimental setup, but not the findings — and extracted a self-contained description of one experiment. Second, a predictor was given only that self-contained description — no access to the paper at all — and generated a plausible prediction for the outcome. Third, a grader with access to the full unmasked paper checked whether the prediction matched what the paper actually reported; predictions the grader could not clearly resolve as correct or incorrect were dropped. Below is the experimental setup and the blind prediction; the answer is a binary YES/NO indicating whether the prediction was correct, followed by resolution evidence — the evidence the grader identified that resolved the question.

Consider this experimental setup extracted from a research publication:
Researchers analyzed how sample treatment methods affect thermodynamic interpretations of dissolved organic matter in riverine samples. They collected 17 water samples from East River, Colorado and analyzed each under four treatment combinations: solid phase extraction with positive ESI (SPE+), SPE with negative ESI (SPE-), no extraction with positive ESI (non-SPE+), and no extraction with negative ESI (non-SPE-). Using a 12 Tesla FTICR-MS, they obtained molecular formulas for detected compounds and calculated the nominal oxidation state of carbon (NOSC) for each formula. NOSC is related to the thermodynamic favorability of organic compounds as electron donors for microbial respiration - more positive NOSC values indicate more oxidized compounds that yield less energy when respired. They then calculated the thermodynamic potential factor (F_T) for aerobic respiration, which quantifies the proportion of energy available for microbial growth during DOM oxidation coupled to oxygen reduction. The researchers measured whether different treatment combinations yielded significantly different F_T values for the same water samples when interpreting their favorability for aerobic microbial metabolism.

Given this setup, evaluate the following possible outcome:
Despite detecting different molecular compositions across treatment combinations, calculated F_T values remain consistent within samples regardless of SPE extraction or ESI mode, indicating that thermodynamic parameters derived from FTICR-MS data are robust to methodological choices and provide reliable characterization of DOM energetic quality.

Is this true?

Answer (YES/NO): NO